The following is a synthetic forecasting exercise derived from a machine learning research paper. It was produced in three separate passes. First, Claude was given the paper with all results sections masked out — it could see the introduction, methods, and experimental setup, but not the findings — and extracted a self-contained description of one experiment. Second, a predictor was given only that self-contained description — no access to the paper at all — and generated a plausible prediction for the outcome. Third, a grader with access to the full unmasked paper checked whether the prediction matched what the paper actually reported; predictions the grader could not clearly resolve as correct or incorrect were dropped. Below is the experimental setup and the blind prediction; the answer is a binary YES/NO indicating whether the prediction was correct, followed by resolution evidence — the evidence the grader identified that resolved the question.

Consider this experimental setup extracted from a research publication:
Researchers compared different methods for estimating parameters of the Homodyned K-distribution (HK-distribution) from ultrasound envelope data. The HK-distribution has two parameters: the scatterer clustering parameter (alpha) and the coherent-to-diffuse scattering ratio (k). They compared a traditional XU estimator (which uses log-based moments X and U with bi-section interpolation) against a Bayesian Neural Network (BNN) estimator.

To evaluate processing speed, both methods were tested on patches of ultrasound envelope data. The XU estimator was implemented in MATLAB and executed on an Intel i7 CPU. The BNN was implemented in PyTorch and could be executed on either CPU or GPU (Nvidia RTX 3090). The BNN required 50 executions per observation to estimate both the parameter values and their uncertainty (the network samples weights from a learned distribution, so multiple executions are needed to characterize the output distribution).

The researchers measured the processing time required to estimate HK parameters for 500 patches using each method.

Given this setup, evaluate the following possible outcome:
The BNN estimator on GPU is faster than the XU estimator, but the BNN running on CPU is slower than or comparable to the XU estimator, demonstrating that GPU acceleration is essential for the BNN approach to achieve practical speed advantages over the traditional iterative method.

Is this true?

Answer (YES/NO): NO